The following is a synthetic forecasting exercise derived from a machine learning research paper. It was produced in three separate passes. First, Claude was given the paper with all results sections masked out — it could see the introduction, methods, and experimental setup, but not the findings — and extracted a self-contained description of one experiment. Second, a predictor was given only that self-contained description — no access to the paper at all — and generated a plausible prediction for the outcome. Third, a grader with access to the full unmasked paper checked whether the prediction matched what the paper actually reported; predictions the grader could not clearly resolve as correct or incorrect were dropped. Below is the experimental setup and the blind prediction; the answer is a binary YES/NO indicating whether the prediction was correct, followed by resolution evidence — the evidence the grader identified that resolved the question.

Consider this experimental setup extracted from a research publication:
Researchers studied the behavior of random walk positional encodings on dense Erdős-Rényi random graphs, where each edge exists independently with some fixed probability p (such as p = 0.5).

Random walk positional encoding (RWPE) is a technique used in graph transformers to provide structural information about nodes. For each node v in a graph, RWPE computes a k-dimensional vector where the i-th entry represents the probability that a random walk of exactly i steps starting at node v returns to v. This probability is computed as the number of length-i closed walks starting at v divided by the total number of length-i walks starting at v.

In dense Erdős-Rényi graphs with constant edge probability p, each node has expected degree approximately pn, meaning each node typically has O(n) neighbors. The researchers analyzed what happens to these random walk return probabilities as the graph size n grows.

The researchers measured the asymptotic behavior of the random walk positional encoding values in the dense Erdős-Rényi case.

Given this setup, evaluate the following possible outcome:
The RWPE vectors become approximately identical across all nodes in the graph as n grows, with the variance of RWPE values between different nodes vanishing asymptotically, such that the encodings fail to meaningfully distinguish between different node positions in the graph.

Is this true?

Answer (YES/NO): YES